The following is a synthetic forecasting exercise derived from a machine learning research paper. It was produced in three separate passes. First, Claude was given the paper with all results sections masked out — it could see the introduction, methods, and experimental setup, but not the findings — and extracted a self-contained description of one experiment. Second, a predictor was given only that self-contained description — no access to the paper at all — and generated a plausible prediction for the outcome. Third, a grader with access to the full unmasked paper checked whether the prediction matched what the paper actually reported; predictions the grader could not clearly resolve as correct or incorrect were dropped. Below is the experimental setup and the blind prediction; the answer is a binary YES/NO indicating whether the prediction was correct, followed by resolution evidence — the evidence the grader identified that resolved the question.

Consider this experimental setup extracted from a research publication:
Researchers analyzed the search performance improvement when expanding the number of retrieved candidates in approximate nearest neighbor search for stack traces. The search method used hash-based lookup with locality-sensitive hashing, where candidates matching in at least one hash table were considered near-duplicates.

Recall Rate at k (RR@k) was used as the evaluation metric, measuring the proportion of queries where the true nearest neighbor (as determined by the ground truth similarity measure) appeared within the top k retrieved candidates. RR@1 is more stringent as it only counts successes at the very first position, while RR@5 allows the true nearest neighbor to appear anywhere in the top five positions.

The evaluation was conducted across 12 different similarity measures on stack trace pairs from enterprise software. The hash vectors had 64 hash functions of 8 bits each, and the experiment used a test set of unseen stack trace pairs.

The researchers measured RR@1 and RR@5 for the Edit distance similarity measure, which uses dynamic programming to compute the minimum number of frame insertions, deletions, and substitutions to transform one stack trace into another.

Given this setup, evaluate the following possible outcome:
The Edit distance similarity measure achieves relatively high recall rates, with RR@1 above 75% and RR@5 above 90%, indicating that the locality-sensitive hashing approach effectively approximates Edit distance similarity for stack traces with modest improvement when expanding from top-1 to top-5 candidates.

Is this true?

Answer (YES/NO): YES